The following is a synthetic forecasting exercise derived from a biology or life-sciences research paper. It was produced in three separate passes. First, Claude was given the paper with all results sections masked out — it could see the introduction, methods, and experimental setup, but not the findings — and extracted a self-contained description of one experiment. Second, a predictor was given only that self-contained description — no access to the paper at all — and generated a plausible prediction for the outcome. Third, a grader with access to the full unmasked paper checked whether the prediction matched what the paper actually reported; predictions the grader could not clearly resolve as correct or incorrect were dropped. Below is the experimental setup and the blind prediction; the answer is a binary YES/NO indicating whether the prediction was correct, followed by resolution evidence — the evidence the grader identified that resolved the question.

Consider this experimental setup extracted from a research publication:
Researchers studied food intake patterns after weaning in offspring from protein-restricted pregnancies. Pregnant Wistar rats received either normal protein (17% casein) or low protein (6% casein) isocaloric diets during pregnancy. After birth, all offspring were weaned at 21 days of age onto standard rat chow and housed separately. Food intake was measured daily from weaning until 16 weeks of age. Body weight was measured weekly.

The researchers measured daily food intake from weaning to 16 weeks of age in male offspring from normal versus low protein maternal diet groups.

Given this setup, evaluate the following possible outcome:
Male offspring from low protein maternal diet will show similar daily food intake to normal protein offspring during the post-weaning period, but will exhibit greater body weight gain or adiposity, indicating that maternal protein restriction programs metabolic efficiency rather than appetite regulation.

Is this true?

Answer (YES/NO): NO